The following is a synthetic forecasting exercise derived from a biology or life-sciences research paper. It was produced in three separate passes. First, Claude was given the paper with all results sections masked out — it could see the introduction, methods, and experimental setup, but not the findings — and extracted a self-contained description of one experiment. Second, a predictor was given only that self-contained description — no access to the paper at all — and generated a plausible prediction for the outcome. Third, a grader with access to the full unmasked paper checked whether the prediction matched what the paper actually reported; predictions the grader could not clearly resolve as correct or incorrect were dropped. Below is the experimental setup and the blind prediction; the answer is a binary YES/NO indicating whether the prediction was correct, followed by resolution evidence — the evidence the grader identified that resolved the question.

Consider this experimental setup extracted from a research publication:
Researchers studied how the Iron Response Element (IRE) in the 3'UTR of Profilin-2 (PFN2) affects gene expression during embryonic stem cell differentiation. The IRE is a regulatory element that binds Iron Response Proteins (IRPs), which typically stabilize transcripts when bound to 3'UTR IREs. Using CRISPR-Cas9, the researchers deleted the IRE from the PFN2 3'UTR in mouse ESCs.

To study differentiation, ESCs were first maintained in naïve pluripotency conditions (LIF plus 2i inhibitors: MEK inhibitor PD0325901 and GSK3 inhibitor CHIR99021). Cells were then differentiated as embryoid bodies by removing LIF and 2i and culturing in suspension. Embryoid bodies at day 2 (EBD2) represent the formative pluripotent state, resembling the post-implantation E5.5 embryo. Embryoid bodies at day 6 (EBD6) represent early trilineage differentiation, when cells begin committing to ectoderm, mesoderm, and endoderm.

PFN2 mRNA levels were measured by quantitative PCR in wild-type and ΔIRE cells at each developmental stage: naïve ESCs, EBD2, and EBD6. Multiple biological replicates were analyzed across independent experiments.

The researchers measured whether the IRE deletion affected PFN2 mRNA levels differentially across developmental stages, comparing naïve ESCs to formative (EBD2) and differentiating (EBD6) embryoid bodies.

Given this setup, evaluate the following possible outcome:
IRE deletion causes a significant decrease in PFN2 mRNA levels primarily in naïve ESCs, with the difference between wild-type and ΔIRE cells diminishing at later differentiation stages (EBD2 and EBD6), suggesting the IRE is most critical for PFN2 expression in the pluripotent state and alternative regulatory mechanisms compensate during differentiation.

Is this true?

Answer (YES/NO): NO